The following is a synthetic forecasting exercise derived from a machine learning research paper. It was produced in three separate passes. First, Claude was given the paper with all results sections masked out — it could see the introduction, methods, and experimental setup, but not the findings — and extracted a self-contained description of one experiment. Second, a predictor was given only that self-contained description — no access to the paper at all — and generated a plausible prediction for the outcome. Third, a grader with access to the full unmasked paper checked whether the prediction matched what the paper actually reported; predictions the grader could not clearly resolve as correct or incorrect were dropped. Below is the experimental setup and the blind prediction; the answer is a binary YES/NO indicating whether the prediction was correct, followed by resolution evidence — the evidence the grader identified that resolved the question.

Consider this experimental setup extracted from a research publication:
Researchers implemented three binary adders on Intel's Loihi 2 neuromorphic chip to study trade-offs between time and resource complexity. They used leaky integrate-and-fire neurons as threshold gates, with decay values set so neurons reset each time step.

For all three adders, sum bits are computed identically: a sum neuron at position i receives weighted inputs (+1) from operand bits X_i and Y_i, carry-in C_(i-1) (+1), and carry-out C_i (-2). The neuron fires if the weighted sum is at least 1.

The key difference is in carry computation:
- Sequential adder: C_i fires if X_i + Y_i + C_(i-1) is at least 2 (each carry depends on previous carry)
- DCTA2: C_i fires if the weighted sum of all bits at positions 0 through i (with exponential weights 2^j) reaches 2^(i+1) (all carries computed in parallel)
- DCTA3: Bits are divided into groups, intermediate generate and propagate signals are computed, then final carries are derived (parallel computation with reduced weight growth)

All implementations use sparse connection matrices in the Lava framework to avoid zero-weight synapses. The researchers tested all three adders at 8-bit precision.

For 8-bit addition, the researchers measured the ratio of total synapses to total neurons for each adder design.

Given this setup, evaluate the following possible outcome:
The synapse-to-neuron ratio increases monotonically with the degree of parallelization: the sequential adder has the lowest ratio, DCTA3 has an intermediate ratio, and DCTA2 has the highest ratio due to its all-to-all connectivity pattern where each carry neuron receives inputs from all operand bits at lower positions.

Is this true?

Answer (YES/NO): YES